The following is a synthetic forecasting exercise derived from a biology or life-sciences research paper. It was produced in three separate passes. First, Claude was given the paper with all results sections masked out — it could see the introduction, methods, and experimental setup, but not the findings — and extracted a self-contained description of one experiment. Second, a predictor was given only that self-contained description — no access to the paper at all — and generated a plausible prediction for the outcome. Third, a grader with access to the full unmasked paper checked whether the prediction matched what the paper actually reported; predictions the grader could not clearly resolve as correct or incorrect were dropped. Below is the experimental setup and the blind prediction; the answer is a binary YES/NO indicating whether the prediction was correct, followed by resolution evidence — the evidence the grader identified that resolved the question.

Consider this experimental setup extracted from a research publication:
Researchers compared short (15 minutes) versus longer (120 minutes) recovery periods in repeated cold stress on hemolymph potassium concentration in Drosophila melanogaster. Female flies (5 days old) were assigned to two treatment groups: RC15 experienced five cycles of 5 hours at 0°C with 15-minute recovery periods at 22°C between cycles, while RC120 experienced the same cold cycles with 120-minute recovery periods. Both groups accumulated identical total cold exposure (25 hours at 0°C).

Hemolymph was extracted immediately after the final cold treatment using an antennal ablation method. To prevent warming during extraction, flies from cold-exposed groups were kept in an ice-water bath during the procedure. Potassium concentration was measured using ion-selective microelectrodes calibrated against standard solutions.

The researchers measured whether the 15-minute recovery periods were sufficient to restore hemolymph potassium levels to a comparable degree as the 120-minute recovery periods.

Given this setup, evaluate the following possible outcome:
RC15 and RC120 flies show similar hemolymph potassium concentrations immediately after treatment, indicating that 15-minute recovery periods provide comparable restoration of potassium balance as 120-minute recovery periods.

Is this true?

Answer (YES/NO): YES